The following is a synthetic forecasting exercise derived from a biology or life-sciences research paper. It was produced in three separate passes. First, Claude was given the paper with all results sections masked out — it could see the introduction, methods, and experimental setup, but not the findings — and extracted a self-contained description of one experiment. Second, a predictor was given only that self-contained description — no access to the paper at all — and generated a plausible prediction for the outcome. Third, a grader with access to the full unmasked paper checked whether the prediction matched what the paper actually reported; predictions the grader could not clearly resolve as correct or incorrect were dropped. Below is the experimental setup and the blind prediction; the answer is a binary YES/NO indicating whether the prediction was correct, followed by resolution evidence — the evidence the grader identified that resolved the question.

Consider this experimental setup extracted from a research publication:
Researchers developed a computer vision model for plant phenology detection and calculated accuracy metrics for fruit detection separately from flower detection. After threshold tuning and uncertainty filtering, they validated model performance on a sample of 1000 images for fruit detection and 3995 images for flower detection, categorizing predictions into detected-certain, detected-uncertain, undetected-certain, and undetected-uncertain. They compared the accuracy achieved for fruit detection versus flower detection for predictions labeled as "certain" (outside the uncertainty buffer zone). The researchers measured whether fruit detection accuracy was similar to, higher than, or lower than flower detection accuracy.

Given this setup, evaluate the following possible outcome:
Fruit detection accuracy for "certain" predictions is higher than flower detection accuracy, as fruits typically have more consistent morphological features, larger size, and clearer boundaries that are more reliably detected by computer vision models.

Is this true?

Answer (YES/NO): NO